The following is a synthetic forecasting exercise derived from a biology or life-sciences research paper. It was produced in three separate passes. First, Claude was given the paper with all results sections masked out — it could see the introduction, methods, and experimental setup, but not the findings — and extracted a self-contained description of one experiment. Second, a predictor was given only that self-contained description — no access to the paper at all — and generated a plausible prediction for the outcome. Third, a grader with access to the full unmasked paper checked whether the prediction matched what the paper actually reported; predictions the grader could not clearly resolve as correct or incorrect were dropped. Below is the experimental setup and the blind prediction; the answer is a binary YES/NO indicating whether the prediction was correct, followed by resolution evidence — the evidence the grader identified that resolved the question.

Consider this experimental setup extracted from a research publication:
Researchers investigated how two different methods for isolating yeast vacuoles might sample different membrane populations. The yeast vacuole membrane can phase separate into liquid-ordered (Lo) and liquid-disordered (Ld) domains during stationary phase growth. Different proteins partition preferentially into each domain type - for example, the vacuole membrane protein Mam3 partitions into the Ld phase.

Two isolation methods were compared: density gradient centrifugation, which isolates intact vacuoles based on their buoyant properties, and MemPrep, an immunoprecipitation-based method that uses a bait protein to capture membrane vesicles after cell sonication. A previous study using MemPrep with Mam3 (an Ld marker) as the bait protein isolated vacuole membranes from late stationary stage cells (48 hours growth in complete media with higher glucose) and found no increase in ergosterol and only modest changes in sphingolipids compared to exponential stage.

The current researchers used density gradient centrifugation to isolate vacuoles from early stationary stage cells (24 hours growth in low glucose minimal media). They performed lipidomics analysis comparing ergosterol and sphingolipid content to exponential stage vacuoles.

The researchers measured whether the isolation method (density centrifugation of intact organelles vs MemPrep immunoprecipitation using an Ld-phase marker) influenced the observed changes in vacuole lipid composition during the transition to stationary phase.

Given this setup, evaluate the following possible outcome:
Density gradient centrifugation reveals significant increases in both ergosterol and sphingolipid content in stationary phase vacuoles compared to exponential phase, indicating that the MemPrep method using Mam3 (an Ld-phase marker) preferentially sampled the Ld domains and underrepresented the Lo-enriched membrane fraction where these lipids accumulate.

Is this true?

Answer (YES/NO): YES